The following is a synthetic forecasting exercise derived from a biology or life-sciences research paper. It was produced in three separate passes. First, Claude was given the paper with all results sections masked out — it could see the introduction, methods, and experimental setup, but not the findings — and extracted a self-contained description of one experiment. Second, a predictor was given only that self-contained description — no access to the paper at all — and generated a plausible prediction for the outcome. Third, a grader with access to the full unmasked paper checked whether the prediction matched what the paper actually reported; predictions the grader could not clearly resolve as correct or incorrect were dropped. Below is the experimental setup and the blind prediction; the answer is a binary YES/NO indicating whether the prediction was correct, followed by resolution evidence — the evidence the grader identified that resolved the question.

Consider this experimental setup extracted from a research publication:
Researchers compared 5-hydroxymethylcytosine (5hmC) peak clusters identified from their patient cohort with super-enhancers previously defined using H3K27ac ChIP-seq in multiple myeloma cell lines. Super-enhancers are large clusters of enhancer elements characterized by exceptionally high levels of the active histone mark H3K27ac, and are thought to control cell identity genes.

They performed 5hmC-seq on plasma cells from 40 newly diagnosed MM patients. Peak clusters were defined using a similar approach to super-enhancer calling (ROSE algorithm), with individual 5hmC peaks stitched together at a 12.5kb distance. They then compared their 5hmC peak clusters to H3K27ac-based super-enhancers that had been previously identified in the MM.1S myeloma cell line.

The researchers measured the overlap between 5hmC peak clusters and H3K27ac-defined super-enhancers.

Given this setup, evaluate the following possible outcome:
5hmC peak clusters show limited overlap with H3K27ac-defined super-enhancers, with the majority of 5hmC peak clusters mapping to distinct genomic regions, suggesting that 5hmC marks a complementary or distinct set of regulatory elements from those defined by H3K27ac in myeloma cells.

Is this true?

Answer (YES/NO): NO